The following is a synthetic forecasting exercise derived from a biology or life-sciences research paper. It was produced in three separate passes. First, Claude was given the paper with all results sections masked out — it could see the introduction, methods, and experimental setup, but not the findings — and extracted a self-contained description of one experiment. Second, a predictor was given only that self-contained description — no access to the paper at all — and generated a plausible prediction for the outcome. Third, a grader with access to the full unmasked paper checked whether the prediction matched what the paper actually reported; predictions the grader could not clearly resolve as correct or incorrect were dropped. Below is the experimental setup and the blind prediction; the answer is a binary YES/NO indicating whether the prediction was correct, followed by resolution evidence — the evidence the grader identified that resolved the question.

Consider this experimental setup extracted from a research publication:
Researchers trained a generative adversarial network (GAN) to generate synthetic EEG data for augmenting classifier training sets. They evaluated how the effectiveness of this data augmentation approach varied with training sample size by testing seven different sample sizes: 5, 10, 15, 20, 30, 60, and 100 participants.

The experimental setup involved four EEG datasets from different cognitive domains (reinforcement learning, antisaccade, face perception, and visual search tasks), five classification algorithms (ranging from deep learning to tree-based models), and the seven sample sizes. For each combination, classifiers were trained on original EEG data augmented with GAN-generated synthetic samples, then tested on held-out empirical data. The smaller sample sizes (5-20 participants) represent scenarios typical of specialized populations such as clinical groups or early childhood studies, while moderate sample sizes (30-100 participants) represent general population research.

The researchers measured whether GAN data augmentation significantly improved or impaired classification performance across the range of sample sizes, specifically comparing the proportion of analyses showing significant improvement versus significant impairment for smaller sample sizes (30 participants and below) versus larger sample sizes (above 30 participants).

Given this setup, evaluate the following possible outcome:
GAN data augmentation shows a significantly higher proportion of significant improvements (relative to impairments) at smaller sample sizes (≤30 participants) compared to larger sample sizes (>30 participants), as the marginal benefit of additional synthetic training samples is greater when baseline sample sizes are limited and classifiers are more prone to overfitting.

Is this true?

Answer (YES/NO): YES